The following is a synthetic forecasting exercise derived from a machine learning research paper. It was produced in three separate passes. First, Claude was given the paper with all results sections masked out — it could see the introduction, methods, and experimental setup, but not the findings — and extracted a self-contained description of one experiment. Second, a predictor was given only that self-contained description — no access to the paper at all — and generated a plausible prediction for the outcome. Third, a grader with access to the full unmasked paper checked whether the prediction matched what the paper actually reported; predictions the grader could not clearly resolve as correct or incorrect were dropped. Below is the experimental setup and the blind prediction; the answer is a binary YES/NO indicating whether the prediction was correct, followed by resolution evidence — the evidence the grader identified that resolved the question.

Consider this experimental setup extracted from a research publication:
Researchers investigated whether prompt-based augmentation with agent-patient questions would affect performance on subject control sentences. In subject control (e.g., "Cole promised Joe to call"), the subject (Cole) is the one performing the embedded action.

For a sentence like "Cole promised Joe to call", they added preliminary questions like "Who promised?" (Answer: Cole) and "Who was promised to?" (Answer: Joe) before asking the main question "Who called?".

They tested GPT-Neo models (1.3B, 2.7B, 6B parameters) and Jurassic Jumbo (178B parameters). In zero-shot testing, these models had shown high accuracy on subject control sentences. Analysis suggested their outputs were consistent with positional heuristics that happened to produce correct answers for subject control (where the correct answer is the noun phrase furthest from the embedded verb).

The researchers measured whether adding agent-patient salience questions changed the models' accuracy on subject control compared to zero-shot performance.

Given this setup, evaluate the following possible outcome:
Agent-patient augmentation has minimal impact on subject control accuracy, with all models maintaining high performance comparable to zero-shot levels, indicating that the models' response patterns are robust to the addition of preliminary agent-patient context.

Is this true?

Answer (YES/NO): NO